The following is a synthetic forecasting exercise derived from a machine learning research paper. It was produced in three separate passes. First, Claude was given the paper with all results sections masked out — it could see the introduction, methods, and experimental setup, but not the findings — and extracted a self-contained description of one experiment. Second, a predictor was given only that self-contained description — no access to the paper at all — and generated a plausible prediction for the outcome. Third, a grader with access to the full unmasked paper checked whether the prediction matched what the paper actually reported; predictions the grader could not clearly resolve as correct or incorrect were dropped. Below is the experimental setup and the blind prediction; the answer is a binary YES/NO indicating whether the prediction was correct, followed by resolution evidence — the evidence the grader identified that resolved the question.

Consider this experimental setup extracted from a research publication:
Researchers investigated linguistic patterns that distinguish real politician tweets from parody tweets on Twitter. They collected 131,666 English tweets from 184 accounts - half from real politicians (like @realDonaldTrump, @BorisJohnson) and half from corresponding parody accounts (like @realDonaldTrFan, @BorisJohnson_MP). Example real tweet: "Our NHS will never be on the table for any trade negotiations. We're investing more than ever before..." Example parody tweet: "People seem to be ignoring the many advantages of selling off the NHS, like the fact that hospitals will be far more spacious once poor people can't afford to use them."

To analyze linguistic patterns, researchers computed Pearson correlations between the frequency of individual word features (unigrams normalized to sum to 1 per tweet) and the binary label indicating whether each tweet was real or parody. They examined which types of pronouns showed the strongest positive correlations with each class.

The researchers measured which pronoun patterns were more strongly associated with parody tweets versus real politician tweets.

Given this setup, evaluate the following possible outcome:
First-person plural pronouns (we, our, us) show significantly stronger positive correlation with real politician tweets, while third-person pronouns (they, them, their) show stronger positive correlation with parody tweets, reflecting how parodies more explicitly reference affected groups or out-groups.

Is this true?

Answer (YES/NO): NO